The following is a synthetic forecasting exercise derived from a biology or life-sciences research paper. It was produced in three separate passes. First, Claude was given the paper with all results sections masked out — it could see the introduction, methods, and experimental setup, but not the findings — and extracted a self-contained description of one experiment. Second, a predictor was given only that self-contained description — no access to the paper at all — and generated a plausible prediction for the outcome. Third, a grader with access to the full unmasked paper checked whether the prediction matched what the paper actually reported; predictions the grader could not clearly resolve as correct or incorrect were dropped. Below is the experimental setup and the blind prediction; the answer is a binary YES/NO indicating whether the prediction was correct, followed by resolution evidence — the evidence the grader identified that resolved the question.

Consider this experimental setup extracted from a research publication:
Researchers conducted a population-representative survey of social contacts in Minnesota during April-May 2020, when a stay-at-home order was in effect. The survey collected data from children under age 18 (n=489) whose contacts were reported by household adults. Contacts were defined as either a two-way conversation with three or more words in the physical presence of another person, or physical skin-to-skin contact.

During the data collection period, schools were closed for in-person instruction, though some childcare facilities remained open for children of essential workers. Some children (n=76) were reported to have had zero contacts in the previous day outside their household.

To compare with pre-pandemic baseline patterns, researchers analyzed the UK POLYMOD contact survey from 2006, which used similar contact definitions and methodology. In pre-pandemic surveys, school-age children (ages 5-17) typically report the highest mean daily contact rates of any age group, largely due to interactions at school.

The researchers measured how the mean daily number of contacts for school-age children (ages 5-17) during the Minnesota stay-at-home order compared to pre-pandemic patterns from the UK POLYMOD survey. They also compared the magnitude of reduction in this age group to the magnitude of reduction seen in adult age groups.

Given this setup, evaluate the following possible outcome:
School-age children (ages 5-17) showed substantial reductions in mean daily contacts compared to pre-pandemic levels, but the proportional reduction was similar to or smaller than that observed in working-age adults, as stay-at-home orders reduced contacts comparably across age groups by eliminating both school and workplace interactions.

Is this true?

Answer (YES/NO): NO